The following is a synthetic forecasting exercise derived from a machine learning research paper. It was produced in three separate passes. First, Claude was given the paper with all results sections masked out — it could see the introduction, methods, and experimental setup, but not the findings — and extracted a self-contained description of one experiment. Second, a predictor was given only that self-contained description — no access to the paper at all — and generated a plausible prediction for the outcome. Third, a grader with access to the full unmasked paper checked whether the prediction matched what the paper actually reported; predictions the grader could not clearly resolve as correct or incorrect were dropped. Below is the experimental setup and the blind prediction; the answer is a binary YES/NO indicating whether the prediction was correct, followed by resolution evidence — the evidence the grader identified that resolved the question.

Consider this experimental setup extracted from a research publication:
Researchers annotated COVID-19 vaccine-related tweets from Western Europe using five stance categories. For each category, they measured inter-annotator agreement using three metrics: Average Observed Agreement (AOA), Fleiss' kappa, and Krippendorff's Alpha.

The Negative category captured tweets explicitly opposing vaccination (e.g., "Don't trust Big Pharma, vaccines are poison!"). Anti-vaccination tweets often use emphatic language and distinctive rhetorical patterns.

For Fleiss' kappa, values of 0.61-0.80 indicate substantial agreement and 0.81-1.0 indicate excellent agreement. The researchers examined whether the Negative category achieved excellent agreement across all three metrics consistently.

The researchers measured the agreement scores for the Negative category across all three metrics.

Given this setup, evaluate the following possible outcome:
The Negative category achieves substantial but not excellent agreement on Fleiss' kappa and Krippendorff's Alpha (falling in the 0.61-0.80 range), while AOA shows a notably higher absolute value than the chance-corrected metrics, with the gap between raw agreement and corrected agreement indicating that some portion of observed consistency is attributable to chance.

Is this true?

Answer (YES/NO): NO